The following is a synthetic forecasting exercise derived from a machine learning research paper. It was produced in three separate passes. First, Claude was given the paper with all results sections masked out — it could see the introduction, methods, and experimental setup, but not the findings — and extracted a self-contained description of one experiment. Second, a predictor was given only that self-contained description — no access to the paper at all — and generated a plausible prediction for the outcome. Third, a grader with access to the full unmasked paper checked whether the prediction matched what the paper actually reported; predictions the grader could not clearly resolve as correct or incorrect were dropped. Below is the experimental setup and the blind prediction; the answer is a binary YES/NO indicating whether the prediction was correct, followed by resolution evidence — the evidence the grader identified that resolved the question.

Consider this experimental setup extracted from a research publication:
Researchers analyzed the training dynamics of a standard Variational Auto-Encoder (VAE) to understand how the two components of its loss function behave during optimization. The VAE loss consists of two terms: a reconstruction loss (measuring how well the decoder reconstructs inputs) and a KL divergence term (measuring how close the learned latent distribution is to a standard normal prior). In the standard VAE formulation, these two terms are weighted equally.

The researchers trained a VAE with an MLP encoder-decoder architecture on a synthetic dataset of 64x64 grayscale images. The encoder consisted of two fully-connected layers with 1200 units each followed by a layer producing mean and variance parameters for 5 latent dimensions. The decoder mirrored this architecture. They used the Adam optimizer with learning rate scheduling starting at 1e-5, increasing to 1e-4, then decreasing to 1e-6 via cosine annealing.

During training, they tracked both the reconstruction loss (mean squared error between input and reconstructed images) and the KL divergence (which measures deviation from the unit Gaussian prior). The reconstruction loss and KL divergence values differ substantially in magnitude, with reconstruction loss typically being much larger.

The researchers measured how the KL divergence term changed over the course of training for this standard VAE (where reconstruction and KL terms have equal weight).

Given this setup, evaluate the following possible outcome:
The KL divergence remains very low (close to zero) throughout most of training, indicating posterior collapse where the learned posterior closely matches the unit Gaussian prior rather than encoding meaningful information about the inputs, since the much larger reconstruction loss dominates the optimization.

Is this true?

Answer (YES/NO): NO